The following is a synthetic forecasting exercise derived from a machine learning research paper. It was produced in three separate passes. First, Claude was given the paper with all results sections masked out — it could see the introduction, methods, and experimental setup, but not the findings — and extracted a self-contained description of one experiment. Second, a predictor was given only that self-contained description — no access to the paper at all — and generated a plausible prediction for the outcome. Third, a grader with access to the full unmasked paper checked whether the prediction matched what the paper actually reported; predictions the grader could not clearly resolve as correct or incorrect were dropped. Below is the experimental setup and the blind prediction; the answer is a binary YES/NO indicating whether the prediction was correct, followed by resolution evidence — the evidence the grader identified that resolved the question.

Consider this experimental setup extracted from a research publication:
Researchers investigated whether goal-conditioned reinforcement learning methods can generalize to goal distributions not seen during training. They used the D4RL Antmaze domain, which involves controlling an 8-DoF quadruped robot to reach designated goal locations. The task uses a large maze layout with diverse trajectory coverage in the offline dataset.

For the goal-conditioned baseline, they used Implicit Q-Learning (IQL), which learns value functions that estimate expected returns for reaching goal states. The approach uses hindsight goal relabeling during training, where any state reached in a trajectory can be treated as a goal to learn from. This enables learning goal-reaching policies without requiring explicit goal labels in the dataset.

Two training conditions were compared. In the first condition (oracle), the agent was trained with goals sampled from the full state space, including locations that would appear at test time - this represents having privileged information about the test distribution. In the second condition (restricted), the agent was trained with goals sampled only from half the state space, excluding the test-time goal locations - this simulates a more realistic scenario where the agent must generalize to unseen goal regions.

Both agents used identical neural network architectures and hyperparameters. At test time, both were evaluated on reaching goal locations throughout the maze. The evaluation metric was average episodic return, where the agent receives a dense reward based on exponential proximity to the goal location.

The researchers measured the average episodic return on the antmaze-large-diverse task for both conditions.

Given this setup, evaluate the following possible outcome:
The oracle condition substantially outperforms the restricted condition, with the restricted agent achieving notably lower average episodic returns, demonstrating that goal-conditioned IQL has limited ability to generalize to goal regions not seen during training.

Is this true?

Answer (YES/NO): YES